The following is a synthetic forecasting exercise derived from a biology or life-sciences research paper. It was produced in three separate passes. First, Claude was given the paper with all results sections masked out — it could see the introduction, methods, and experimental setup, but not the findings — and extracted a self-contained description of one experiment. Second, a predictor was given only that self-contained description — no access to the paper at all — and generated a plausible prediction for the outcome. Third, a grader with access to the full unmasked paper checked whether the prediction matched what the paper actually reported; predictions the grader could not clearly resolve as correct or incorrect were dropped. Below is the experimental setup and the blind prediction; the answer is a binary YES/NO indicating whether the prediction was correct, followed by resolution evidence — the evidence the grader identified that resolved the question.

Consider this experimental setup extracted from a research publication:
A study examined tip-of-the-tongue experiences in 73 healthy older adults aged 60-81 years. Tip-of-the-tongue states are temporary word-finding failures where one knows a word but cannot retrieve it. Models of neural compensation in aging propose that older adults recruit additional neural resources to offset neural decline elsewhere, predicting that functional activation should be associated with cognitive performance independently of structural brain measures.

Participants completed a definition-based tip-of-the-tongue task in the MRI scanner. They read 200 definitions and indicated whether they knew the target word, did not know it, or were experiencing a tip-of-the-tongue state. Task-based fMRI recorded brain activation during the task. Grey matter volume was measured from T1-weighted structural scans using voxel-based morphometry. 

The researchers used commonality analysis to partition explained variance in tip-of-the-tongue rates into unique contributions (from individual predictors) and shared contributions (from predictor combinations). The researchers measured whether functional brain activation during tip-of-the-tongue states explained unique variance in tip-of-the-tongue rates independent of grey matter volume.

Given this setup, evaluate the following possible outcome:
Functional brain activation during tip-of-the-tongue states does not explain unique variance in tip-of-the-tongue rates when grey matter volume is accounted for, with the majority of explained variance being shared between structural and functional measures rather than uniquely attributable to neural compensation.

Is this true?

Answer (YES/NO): NO